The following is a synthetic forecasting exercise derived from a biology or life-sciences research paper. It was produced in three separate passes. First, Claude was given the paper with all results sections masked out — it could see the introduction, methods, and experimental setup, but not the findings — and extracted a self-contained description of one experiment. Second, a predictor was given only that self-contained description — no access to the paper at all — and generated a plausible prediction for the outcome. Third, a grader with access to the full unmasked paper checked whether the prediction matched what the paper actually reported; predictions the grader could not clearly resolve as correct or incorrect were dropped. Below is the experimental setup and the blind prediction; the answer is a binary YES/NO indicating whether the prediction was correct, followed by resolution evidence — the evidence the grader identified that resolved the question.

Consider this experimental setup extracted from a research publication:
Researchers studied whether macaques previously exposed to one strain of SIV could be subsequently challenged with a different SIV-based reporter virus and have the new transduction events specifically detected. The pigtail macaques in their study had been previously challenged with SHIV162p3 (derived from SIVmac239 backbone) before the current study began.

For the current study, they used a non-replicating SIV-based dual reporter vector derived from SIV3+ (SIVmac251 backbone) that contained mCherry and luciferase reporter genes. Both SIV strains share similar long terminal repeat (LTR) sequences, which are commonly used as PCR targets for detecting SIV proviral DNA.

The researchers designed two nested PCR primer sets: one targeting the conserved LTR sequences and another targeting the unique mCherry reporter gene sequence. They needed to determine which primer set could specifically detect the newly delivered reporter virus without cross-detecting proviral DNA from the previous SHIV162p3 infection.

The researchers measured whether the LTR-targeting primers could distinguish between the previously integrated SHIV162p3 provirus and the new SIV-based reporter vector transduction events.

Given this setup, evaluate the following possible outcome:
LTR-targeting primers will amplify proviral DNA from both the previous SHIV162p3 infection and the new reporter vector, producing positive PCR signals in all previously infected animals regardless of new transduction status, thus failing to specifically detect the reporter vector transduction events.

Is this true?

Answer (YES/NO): YES